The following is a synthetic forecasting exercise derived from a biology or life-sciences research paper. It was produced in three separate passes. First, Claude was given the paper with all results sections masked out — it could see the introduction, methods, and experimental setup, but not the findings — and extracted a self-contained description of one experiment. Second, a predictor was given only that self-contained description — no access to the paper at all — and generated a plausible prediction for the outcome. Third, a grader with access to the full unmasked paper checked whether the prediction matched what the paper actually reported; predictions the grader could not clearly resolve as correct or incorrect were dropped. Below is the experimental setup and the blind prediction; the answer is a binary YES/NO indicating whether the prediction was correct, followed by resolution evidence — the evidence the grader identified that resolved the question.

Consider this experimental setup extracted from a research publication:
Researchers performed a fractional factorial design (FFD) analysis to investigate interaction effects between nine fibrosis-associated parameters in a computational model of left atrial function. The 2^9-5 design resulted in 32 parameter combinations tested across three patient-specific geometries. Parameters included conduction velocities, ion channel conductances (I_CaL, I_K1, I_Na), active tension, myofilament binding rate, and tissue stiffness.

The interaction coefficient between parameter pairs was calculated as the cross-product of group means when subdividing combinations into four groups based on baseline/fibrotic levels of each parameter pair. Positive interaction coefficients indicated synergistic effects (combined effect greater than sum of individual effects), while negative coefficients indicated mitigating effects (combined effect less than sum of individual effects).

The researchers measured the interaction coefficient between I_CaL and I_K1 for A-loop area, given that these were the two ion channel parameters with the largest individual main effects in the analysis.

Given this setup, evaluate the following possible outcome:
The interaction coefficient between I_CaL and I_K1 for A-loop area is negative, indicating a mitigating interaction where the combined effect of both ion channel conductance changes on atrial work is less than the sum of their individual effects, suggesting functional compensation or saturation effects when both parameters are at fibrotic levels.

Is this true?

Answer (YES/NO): YES